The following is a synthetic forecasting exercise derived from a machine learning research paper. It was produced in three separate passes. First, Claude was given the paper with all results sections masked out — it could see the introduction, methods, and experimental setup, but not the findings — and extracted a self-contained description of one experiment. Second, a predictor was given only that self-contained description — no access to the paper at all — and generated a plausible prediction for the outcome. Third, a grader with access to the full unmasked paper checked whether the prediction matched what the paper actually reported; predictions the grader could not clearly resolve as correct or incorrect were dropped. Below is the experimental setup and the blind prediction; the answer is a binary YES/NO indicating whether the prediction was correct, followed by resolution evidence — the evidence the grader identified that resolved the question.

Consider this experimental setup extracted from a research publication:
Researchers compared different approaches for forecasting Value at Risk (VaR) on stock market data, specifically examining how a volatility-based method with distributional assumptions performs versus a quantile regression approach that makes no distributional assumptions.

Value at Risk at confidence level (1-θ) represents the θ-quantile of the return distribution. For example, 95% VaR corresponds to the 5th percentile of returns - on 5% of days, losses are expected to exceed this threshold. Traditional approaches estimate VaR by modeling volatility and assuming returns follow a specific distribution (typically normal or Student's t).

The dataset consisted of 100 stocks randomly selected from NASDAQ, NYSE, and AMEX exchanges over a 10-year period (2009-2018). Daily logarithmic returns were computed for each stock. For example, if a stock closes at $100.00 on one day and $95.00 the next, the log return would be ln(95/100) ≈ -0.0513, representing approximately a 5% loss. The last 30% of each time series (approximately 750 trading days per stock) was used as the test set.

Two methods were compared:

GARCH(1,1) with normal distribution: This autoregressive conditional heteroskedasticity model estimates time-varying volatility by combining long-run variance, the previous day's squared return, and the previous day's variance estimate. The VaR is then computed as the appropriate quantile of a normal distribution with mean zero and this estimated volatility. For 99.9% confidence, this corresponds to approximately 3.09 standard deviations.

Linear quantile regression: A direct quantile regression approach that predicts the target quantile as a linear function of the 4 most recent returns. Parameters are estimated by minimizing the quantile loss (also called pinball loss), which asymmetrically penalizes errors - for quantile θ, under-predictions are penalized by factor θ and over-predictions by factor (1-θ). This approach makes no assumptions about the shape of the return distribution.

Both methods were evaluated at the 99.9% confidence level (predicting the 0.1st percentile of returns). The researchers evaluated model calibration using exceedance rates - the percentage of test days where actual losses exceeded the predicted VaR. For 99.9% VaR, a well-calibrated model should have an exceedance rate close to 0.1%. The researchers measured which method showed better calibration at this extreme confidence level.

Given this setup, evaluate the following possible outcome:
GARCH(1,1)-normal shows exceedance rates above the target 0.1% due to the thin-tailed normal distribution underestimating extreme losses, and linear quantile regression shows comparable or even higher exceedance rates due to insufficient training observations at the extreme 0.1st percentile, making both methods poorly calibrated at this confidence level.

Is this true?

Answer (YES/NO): NO